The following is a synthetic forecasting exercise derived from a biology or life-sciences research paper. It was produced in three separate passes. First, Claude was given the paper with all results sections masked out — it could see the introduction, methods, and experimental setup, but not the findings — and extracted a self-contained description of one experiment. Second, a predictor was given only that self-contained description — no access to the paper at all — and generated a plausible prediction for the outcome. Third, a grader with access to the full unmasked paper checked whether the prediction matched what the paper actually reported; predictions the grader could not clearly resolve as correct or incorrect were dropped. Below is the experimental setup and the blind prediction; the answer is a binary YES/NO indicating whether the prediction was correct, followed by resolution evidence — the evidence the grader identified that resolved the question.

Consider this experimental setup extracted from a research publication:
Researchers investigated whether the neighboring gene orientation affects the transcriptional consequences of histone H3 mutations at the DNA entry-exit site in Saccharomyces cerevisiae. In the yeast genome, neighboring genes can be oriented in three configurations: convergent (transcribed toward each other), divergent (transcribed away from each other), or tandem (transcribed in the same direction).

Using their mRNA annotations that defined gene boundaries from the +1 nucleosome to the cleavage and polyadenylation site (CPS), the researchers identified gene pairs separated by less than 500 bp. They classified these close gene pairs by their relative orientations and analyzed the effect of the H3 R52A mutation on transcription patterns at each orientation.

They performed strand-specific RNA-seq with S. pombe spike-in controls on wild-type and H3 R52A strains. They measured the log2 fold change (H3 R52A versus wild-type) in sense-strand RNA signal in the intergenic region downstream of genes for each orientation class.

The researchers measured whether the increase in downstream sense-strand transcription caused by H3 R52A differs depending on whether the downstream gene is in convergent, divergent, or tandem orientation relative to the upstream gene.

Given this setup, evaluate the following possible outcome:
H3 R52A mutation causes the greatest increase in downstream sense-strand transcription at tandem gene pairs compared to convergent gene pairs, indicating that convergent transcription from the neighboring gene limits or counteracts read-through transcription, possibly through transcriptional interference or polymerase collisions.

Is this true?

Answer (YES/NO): NO